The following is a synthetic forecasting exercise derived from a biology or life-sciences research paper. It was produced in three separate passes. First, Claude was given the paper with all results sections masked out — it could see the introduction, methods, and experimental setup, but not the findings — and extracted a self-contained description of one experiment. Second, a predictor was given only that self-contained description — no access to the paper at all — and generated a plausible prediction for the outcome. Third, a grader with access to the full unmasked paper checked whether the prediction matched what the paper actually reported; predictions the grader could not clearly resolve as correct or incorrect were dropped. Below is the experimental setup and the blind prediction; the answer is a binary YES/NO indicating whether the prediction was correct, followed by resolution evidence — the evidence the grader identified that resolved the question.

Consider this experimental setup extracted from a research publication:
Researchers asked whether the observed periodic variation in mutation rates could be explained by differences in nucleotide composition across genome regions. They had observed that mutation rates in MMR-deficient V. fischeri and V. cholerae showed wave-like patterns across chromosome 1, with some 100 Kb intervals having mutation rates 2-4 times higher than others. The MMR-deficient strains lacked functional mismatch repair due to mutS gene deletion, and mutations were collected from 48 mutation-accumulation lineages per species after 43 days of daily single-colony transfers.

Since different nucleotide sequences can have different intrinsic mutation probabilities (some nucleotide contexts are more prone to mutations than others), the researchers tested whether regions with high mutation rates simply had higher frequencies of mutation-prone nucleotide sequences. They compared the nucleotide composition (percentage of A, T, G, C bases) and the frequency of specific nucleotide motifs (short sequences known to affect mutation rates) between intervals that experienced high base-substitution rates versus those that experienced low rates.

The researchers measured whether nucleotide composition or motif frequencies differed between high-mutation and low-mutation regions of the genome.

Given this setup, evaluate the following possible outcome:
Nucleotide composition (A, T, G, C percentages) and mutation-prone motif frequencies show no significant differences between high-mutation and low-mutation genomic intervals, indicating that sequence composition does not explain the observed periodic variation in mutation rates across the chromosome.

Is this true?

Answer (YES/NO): YES